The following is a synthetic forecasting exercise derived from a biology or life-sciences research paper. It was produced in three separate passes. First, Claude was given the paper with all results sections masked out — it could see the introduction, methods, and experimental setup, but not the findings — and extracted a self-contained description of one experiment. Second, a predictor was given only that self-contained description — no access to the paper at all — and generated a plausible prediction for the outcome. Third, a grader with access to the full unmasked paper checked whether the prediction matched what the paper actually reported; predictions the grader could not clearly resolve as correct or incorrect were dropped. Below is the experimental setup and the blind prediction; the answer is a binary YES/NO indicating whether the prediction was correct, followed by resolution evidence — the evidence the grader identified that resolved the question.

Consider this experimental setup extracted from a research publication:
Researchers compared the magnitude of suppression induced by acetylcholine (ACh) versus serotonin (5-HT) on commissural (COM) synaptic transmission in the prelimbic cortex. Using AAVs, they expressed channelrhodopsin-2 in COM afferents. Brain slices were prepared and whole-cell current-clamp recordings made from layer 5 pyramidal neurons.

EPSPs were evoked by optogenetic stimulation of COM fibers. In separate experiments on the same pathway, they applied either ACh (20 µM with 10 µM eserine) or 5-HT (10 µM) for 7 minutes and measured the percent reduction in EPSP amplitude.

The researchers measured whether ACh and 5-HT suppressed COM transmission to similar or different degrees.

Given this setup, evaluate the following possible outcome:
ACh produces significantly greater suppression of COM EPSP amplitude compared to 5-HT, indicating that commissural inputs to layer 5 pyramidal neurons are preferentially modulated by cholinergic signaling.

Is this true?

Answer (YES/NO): YES